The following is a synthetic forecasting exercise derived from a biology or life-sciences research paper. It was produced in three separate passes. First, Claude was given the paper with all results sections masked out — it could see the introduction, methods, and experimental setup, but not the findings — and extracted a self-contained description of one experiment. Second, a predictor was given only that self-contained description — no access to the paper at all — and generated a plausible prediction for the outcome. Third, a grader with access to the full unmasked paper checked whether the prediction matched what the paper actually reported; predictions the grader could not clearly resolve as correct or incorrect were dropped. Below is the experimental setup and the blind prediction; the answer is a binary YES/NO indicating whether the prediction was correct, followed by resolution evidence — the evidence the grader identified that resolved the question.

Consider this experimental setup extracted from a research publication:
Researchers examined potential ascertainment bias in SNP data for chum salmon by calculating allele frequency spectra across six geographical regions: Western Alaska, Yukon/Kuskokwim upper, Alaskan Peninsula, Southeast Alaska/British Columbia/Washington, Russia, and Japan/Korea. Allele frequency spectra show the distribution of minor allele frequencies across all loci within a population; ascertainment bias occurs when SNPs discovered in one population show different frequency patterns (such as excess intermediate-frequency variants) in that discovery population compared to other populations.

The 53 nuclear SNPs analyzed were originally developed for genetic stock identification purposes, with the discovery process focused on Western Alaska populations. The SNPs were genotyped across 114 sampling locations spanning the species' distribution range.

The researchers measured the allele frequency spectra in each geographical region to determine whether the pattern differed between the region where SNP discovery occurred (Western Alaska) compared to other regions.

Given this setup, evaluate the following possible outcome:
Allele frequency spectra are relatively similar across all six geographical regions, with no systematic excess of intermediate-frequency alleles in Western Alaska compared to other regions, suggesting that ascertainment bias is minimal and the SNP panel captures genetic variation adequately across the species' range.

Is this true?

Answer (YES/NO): NO